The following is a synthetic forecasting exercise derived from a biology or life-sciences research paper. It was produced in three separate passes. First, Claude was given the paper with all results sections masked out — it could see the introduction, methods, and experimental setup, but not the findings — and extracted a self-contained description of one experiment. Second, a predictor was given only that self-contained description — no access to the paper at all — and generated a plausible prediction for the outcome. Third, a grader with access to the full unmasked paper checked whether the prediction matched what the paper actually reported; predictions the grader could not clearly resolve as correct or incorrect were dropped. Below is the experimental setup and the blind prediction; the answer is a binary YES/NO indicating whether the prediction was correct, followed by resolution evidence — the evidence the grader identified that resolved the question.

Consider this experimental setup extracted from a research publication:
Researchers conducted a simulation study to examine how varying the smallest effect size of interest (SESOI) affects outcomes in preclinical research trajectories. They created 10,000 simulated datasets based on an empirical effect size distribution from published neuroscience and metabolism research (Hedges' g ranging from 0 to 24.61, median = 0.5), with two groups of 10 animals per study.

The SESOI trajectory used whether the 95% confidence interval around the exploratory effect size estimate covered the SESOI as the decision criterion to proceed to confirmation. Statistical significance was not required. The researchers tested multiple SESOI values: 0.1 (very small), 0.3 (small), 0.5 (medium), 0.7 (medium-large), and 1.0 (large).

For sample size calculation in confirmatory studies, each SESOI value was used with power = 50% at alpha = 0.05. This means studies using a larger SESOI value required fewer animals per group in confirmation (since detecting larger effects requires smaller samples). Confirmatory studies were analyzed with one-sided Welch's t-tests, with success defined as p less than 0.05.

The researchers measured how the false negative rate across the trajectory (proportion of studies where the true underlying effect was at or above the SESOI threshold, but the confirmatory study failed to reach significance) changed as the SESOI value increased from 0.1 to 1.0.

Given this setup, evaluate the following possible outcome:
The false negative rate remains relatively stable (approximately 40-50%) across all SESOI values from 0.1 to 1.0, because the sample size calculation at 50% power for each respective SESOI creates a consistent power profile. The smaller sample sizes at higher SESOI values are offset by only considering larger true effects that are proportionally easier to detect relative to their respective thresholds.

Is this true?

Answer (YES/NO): NO